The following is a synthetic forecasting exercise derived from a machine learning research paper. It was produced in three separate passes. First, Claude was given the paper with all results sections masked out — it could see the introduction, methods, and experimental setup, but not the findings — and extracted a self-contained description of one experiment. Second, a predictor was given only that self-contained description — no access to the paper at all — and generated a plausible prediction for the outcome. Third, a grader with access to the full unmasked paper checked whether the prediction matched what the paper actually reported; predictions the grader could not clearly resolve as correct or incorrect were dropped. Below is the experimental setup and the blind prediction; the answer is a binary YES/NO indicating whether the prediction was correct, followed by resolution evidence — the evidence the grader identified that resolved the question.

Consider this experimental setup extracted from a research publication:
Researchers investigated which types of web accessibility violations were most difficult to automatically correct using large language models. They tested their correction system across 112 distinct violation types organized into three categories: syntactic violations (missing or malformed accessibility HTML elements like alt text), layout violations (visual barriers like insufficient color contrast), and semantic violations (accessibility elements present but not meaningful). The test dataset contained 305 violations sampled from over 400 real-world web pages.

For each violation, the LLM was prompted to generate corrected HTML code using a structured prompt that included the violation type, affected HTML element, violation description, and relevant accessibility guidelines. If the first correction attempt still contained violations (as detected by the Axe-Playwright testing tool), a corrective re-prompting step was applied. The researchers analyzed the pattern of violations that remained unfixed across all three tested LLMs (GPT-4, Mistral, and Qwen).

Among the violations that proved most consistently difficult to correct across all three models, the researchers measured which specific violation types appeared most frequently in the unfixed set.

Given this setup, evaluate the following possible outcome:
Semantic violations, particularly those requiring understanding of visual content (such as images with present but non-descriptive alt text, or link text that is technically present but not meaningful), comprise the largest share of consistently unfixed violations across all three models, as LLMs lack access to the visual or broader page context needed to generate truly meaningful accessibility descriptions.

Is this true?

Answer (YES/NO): NO